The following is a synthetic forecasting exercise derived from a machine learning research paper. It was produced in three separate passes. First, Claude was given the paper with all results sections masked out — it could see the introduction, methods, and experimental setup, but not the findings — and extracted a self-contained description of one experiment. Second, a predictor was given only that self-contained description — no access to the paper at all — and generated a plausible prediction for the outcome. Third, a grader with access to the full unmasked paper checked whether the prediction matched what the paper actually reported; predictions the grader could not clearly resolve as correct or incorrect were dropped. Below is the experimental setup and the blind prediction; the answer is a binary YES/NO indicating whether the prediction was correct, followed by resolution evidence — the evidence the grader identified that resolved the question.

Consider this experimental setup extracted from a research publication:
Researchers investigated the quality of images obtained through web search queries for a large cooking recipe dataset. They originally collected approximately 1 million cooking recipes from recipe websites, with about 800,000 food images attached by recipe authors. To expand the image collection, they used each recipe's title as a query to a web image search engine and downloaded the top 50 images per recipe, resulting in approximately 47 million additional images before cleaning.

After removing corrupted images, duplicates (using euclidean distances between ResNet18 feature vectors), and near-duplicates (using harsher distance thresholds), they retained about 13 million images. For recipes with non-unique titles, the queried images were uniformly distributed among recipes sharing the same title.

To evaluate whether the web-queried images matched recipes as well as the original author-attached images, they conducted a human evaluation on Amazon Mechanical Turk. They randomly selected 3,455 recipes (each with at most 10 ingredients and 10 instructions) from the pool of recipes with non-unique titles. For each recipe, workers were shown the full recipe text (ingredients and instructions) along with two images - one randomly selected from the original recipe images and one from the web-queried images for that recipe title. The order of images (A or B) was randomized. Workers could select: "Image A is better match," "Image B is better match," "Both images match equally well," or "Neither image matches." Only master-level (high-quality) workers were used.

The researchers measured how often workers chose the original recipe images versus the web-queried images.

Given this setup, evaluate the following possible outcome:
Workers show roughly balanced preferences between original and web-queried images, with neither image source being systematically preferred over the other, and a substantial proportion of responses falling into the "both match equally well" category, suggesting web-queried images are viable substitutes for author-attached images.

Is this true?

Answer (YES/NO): YES